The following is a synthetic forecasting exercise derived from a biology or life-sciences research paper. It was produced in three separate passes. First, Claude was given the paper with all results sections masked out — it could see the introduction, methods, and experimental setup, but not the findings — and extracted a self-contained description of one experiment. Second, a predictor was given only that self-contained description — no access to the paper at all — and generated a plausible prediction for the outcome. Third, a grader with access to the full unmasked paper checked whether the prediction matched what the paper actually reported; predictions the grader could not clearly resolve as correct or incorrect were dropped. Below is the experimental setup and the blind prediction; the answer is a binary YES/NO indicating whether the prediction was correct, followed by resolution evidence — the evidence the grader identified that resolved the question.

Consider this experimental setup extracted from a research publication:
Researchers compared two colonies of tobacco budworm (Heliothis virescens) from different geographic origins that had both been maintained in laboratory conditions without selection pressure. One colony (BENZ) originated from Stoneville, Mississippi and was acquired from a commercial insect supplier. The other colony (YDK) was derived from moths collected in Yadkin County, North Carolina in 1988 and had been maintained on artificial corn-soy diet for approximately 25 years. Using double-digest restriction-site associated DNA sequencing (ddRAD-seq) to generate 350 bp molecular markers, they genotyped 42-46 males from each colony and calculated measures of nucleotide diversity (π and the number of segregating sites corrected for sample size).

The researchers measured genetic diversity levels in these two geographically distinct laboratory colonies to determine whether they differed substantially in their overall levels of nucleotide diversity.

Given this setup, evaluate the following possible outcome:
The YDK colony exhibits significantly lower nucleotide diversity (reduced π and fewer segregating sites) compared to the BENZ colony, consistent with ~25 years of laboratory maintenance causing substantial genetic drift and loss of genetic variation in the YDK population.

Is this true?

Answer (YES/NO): NO